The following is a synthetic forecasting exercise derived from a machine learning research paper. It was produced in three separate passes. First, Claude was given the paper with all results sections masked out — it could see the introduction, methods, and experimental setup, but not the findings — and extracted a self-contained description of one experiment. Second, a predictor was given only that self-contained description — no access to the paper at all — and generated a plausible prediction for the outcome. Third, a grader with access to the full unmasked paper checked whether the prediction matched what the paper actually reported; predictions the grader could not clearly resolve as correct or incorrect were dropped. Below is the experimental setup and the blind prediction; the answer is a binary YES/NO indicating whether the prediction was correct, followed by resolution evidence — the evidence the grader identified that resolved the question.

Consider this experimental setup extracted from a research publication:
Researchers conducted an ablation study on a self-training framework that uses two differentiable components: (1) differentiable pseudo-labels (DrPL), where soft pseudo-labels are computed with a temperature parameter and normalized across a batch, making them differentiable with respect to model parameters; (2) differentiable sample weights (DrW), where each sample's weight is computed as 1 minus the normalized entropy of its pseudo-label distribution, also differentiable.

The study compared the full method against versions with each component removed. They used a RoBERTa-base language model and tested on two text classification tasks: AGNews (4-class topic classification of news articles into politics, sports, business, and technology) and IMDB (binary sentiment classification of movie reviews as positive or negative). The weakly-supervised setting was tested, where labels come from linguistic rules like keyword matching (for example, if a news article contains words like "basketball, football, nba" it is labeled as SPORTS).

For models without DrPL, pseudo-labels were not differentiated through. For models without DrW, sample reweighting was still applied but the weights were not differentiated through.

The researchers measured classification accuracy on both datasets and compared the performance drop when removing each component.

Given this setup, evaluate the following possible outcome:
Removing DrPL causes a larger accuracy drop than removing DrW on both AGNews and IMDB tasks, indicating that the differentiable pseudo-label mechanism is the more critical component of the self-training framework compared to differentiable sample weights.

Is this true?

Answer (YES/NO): YES